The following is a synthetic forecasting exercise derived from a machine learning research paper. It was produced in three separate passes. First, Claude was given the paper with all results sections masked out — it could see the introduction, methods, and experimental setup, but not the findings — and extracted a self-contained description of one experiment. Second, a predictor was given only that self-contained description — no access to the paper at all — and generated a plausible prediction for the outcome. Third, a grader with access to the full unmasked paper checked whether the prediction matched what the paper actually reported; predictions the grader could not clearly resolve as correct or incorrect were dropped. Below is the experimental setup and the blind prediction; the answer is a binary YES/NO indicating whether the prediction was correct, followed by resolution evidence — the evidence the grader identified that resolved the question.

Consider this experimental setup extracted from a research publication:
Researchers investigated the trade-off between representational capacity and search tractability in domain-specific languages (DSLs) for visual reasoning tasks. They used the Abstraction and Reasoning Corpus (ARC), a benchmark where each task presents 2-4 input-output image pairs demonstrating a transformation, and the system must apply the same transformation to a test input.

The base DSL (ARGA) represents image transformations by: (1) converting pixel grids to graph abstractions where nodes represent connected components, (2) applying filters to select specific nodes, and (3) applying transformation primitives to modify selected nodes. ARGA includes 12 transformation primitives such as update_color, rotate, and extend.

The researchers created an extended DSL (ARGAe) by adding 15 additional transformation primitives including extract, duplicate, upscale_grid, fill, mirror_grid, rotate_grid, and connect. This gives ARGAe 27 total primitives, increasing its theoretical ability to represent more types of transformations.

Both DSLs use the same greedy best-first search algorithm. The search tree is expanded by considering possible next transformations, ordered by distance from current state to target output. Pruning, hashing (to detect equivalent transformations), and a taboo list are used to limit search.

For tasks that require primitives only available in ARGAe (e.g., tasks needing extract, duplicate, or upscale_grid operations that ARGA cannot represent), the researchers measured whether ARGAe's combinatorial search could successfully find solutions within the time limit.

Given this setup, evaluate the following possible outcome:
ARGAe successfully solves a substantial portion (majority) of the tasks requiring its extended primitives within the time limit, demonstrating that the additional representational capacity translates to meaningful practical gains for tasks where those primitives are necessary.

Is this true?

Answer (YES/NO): NO